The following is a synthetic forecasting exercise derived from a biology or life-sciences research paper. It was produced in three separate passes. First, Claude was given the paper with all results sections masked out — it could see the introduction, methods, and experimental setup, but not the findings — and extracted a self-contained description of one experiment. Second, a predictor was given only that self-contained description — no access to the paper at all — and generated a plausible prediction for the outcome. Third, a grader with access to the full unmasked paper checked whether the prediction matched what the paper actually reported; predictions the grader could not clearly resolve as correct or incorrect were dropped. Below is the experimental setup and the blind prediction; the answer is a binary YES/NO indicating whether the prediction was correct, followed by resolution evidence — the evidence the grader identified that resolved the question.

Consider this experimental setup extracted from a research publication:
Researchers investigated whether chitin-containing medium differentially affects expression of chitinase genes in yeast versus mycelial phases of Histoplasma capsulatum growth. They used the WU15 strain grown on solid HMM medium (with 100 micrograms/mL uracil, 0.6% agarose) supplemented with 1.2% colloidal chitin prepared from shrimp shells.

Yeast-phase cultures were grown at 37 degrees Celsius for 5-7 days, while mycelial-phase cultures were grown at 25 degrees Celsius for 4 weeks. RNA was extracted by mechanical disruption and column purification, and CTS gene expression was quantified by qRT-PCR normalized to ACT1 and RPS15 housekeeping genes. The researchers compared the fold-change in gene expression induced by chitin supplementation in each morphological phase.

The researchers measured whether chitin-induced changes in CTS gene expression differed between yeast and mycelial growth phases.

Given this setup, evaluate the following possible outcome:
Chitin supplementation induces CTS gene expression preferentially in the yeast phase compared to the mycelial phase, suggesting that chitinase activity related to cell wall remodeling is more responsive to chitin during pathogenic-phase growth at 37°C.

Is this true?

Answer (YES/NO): NO